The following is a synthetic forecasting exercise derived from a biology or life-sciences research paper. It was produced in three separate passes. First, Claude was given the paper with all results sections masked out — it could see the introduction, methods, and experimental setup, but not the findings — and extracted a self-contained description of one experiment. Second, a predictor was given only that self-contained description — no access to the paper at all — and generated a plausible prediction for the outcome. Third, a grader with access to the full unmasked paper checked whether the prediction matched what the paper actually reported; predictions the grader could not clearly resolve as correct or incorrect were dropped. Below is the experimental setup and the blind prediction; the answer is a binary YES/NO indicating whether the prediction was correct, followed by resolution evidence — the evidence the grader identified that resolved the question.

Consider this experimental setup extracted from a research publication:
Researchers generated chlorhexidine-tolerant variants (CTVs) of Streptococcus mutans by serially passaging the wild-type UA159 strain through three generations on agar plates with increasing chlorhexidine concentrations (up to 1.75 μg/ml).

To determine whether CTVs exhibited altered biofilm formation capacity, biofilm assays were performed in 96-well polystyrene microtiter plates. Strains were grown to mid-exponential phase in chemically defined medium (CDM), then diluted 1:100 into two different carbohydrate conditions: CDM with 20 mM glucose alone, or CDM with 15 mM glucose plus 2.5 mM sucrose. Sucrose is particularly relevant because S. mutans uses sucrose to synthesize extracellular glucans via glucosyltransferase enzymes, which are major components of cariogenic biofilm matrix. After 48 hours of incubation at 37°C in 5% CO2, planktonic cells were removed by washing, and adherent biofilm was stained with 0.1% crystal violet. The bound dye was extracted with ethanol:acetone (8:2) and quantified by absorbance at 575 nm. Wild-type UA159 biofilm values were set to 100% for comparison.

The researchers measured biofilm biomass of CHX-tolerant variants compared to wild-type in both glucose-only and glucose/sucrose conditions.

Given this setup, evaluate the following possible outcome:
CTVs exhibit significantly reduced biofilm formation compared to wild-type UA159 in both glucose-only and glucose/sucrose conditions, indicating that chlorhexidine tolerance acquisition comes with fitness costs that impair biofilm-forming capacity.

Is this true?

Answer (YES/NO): NO